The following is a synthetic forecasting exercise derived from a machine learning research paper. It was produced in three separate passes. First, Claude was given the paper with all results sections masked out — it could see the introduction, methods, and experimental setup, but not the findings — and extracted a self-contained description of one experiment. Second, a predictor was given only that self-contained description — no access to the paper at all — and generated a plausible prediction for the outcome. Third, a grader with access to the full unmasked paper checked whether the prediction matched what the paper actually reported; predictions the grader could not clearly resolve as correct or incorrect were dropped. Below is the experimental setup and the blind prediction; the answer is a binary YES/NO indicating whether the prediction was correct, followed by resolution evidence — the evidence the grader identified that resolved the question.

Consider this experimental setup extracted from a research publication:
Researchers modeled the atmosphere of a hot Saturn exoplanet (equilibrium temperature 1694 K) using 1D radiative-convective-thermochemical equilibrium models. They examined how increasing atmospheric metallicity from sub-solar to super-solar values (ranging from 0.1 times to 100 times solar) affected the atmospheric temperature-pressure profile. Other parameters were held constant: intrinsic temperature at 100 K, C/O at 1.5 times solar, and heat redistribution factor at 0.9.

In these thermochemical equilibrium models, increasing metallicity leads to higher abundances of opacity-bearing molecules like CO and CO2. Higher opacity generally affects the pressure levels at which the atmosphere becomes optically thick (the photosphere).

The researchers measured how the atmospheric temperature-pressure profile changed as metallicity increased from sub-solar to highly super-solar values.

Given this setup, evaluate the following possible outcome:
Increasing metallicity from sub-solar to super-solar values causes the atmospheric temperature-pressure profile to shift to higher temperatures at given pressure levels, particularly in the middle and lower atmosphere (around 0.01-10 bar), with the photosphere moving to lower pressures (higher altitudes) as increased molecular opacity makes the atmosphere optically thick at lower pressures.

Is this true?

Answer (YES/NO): YES